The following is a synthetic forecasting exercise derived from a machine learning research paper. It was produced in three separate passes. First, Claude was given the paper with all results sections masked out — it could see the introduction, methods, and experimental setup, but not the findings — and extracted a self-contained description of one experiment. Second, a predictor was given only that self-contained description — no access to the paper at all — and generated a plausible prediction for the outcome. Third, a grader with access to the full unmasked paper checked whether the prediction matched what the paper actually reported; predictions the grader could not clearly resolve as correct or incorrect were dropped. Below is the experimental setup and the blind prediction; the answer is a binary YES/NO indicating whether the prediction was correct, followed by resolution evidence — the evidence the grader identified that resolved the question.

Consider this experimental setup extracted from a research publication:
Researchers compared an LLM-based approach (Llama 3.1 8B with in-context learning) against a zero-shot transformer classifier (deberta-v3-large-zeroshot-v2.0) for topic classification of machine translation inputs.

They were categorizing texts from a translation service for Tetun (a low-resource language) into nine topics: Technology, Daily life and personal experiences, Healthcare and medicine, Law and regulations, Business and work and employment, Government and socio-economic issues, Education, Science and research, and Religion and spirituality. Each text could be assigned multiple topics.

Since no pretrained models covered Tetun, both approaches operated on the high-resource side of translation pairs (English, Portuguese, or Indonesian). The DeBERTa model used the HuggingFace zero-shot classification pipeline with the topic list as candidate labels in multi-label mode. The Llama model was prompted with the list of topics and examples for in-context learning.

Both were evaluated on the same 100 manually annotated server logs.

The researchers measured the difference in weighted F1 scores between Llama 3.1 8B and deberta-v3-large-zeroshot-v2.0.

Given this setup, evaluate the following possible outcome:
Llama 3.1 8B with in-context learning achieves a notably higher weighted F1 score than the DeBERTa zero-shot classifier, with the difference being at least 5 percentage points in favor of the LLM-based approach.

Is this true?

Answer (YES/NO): YES